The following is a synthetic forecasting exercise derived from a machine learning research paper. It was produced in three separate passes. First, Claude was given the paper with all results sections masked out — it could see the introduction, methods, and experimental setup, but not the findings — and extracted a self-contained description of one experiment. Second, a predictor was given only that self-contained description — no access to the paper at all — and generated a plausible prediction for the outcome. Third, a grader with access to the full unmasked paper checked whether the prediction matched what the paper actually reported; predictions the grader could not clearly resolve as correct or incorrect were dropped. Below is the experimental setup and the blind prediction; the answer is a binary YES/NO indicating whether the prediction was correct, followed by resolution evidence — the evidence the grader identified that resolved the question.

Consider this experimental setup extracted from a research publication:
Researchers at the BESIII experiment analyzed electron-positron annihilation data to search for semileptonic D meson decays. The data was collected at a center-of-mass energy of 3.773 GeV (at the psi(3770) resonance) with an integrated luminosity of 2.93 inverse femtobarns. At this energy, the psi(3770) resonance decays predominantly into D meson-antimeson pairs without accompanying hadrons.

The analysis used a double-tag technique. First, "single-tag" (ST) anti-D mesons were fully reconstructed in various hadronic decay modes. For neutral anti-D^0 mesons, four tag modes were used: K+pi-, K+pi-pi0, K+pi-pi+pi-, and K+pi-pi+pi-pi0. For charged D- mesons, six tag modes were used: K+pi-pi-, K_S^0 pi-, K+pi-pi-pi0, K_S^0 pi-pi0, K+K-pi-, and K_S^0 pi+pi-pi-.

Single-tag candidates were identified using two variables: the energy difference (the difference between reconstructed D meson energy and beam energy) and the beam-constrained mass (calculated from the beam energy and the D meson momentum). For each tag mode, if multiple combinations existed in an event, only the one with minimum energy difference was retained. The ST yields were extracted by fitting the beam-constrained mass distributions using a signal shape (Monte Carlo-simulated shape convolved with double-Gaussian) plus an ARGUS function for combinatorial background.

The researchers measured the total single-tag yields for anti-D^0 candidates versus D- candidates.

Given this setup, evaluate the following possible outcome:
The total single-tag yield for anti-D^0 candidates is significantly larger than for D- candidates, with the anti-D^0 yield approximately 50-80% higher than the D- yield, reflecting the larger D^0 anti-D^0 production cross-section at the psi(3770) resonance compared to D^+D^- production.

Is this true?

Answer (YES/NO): YES